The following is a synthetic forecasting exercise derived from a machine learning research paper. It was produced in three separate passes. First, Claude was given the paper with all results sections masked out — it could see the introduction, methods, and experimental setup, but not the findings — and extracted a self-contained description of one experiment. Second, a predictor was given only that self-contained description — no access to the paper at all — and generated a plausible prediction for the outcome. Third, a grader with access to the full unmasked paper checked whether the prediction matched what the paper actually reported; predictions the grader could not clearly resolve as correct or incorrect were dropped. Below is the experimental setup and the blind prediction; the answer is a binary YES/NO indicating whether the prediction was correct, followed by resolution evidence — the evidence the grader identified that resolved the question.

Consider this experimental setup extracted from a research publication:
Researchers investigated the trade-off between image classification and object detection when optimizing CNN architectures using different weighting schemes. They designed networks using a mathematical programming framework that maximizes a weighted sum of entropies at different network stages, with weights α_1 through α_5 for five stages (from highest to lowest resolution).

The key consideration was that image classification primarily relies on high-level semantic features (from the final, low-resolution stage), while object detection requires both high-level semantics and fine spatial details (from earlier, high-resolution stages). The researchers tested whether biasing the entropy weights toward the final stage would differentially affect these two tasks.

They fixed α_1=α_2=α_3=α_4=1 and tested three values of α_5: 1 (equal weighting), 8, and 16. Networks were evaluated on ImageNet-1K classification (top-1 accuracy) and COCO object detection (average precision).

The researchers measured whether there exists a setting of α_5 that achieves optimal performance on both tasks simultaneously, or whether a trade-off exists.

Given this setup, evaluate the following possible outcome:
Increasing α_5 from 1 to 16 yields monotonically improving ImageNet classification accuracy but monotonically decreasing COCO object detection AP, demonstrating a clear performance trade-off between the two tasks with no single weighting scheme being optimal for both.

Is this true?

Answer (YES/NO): YES